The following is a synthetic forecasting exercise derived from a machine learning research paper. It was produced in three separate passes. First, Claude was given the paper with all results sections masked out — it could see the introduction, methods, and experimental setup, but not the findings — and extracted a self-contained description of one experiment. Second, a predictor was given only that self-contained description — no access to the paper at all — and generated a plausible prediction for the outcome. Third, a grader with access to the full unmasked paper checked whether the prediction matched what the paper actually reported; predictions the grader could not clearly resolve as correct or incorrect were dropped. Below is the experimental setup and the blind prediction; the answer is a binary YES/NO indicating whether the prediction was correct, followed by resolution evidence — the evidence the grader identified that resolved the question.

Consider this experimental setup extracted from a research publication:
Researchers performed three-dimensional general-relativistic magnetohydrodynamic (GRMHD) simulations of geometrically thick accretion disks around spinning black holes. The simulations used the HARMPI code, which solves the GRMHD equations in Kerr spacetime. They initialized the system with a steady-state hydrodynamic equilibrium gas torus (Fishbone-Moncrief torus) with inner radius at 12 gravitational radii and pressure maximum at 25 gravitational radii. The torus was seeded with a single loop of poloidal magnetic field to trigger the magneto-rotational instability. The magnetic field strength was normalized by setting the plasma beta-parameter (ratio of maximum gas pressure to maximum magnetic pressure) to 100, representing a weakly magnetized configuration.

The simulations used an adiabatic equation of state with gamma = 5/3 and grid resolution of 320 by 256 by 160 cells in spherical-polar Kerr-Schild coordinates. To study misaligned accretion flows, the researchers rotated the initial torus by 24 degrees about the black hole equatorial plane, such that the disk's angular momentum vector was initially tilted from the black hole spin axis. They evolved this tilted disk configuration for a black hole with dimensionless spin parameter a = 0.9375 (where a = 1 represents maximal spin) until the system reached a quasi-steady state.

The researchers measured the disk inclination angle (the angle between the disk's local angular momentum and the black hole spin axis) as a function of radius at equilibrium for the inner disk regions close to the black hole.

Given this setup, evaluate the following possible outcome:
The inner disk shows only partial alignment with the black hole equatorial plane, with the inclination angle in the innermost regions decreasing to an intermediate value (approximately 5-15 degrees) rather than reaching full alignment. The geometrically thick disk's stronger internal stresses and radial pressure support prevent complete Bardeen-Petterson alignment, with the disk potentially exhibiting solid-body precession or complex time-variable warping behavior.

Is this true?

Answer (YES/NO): NO